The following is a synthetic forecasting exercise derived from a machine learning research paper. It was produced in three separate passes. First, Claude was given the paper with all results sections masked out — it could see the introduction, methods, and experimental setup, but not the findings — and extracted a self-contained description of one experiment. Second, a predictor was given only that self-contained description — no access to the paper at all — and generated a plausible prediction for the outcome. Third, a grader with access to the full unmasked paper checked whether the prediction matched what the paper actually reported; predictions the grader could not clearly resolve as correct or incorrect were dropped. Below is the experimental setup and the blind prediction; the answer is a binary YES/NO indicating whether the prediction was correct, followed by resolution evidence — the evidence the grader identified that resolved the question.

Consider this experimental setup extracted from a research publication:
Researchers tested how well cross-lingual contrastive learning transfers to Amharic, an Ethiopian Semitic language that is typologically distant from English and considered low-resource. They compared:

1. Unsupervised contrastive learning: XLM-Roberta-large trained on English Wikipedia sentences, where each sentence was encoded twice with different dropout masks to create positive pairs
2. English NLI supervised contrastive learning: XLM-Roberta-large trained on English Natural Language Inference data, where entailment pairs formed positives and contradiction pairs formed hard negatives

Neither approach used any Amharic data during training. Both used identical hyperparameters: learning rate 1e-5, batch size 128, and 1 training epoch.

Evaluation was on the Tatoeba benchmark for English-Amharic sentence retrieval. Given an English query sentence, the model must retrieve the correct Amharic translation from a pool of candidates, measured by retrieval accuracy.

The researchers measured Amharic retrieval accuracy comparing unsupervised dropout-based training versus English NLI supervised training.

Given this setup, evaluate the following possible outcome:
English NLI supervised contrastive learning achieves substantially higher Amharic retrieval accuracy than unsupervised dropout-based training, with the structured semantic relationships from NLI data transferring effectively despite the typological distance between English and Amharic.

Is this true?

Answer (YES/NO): YES